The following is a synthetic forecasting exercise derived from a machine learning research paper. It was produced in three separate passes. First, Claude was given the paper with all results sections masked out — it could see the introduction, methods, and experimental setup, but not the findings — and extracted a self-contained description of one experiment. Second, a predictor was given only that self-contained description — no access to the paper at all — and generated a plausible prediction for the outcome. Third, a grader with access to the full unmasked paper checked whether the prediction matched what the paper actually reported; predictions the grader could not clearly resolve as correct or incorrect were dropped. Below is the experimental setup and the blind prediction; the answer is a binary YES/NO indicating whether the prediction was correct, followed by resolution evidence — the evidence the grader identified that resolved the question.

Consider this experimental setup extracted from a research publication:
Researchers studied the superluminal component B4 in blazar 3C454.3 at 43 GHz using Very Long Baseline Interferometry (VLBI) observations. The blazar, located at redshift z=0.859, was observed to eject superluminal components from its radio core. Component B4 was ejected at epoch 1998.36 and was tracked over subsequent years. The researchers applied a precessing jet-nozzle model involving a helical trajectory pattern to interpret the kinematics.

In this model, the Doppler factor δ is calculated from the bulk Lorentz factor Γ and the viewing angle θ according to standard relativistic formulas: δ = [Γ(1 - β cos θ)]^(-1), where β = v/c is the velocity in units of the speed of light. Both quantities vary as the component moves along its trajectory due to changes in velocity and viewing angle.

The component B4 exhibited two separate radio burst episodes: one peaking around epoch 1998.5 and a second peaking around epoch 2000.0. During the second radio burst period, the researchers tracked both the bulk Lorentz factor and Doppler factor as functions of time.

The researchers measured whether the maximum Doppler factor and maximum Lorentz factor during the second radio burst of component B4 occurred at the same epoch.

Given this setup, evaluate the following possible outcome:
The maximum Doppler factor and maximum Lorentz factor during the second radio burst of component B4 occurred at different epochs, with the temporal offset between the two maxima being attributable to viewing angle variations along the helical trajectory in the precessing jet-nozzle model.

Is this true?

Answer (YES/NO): YES